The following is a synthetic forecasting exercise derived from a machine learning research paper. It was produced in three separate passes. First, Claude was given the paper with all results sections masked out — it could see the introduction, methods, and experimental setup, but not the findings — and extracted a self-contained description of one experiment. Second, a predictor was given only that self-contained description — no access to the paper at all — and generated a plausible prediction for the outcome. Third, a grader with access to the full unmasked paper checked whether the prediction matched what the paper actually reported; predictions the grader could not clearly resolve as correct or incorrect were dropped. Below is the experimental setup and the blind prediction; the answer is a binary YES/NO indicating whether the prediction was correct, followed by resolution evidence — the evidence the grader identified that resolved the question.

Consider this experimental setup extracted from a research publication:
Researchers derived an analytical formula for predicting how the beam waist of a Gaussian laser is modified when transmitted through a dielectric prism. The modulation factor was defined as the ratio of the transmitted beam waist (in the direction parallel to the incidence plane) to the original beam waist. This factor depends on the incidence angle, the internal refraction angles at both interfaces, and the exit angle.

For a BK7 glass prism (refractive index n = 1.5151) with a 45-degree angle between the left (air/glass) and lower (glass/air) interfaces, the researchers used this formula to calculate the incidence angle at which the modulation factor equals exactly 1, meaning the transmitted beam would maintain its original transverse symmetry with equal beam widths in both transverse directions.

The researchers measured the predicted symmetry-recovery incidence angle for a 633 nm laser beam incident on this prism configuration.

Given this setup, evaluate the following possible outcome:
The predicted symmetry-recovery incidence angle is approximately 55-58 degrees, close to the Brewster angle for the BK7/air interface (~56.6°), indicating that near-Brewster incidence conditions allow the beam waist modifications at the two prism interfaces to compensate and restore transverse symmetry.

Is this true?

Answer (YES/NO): NO